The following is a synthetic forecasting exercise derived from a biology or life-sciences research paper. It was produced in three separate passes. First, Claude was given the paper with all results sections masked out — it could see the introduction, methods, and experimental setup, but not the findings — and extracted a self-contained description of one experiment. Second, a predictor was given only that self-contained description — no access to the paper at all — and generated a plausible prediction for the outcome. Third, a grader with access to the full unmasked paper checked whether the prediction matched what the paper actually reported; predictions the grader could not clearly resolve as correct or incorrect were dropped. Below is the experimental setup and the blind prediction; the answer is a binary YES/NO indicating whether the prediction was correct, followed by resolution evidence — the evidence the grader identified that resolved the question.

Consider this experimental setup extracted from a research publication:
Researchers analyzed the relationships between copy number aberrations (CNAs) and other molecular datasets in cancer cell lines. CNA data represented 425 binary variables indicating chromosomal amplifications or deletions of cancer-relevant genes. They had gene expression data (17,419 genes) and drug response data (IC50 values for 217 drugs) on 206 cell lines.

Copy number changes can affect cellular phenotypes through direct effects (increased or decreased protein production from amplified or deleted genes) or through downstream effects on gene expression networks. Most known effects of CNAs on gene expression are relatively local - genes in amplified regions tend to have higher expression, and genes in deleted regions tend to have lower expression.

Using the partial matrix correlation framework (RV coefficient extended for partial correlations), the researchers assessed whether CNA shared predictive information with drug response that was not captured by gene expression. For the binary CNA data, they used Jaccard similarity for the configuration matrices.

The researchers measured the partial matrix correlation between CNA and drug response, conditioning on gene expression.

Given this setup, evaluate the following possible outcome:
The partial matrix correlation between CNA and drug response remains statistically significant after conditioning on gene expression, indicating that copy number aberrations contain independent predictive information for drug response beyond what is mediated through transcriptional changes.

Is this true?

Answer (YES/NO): NO